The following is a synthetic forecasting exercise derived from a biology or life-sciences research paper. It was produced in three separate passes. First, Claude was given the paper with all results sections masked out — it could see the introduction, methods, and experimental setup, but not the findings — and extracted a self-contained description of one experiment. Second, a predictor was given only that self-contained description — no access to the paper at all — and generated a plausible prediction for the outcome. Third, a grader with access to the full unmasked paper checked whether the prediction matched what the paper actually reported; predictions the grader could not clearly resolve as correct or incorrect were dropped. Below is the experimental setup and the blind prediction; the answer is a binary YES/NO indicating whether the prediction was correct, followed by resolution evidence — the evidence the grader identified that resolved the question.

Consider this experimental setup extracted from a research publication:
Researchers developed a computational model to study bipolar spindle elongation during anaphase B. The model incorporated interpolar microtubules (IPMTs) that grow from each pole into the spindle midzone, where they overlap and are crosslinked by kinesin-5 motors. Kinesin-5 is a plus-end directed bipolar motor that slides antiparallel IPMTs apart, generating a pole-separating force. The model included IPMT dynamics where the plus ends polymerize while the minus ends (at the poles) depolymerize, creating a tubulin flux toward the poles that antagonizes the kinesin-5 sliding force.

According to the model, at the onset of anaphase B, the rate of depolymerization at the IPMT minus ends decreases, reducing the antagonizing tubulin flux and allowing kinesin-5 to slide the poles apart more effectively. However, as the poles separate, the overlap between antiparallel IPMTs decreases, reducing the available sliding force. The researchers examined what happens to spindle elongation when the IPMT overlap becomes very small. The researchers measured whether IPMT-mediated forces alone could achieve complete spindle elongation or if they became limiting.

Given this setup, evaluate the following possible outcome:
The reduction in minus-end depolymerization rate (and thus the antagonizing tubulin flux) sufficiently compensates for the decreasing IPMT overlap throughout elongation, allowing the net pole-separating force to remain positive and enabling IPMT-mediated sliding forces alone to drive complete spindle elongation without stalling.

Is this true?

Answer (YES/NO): NO